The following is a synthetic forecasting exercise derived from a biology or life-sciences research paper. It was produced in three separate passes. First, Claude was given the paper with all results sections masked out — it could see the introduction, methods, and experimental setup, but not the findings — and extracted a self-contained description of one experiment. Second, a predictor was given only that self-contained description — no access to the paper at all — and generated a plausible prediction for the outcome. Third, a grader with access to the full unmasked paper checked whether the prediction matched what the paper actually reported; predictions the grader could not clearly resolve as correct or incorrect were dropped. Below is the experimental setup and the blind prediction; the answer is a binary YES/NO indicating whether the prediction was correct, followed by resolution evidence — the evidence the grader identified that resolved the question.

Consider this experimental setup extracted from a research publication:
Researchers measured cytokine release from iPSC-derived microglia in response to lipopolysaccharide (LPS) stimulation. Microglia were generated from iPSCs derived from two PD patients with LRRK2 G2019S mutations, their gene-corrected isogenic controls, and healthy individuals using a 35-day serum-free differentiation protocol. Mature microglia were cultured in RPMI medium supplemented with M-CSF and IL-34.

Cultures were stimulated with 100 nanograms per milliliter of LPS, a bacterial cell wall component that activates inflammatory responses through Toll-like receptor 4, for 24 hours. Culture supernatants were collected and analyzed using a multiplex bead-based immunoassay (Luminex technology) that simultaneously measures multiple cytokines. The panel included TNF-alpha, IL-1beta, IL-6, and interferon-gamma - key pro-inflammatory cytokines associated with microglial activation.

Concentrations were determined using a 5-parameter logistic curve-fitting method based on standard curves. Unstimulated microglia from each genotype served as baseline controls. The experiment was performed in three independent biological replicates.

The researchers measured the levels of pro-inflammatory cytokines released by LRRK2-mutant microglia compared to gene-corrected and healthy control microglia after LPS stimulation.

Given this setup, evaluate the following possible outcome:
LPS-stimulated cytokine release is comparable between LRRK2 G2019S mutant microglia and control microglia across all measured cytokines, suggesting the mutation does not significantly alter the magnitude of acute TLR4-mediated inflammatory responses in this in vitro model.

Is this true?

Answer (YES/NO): NO